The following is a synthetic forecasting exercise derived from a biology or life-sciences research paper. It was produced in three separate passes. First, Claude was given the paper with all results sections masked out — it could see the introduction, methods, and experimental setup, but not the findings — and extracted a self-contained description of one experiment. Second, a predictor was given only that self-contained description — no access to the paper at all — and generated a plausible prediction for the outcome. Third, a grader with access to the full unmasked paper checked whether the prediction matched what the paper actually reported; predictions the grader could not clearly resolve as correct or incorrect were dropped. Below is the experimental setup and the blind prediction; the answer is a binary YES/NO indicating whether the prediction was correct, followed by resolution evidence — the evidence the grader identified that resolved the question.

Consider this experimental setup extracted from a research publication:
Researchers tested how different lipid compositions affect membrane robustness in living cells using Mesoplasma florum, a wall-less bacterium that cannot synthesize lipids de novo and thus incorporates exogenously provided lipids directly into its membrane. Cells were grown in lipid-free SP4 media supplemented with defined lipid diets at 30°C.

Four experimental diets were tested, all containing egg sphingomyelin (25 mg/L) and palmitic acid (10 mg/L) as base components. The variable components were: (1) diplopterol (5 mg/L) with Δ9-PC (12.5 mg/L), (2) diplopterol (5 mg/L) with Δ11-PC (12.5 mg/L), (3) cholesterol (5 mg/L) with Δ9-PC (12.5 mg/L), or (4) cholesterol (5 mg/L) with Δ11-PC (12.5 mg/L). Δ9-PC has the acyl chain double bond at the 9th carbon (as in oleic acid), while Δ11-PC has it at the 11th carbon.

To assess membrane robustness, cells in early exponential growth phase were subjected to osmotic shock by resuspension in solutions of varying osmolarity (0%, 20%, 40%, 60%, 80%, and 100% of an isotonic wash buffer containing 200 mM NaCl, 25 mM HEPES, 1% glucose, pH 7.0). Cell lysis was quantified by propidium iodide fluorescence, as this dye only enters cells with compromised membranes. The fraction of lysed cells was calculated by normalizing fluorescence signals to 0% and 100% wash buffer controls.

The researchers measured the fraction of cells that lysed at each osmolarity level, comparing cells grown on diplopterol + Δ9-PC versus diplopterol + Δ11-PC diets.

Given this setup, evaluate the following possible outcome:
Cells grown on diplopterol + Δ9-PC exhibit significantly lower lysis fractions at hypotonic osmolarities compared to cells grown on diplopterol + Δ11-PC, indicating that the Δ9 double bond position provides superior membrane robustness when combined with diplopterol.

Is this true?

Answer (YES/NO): NO